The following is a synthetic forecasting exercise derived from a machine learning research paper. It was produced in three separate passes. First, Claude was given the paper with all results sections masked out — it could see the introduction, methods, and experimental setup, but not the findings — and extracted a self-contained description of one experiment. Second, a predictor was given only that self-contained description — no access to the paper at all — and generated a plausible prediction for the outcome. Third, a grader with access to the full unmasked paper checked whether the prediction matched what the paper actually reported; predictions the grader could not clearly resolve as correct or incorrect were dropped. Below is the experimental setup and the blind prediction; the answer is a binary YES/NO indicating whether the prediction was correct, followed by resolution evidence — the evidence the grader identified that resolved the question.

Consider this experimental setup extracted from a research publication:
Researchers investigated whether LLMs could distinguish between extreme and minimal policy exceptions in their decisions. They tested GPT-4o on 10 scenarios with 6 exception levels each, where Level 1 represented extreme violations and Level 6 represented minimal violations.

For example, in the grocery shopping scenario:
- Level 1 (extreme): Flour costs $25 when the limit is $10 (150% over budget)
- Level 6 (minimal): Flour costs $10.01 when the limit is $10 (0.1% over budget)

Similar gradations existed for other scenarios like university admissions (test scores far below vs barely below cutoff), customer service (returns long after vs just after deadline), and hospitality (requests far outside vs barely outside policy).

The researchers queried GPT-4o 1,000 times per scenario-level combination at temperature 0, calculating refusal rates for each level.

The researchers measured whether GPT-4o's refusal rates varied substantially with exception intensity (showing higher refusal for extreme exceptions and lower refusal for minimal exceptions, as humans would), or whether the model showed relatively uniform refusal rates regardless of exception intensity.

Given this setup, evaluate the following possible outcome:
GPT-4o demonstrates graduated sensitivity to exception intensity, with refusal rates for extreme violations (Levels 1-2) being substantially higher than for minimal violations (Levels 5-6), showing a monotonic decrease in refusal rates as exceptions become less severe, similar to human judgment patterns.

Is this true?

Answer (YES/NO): NO